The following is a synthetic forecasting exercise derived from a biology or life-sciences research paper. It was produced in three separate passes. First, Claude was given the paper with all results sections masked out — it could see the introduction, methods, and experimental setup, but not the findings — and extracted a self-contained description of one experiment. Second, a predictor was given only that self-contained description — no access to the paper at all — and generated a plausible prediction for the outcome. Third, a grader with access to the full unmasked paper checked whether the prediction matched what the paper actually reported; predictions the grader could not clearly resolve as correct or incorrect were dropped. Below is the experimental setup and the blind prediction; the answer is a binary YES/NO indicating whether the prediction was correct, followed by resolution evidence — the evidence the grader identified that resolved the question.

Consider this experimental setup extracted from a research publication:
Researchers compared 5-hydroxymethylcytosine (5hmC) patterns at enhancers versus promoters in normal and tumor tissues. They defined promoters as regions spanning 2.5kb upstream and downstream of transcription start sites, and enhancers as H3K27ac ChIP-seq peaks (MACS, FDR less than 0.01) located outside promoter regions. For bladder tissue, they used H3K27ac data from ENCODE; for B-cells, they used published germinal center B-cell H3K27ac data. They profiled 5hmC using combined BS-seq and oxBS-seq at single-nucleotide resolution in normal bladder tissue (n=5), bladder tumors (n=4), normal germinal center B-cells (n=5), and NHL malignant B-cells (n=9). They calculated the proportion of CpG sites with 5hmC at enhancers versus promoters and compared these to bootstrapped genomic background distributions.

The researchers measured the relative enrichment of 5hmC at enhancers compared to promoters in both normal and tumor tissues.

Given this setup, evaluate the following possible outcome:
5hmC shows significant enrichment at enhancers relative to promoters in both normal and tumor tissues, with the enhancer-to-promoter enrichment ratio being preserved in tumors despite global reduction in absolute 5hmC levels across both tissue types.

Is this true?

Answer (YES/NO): NO